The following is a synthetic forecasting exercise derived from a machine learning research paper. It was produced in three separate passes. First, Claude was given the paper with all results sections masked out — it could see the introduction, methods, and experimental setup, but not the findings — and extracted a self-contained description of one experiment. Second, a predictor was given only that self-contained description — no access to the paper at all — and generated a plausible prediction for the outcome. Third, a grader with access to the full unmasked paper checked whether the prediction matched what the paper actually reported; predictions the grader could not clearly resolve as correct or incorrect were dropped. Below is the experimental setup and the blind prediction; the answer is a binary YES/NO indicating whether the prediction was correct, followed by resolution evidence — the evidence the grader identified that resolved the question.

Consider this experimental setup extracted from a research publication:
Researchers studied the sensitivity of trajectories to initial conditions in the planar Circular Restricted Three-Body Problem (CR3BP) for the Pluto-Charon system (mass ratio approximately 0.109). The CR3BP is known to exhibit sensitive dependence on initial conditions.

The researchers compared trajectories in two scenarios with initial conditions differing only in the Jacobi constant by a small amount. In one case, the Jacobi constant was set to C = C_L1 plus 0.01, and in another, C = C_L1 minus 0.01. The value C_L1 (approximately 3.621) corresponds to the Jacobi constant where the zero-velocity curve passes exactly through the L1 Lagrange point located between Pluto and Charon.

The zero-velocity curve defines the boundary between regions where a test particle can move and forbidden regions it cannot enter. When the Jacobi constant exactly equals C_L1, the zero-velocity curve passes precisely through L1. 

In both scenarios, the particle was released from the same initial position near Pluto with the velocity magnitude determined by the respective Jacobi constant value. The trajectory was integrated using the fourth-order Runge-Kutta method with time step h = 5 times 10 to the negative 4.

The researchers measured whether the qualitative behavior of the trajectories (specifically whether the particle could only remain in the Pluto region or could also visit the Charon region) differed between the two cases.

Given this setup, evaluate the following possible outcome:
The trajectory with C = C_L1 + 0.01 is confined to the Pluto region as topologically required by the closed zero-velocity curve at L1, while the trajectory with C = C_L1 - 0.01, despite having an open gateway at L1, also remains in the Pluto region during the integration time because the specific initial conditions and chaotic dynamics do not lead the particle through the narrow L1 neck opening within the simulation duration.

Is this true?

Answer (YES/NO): NO